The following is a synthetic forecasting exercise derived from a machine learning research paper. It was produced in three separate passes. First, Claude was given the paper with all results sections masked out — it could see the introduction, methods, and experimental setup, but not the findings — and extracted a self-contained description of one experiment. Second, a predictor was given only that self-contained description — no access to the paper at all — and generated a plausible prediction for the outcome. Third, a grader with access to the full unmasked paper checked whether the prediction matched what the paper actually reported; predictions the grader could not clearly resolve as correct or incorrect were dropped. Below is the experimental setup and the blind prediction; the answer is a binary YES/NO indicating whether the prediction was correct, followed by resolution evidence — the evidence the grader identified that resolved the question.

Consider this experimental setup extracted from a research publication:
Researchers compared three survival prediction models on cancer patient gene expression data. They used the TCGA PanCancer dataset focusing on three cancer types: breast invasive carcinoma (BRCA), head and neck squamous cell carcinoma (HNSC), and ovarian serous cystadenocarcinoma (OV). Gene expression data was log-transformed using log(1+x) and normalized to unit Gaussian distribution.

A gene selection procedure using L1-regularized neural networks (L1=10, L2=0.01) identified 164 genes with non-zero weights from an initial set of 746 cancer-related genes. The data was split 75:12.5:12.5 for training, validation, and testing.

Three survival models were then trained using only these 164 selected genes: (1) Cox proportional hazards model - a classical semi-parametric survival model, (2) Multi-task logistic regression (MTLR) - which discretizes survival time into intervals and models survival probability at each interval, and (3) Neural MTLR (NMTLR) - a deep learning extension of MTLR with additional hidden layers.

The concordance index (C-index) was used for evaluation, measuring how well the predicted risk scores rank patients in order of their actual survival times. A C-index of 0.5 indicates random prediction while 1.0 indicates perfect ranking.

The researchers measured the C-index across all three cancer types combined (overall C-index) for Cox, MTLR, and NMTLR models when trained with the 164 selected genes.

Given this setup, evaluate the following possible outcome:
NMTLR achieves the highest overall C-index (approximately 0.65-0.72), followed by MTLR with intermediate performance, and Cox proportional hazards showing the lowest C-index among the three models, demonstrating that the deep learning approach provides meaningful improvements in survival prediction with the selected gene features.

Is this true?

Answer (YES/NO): NO